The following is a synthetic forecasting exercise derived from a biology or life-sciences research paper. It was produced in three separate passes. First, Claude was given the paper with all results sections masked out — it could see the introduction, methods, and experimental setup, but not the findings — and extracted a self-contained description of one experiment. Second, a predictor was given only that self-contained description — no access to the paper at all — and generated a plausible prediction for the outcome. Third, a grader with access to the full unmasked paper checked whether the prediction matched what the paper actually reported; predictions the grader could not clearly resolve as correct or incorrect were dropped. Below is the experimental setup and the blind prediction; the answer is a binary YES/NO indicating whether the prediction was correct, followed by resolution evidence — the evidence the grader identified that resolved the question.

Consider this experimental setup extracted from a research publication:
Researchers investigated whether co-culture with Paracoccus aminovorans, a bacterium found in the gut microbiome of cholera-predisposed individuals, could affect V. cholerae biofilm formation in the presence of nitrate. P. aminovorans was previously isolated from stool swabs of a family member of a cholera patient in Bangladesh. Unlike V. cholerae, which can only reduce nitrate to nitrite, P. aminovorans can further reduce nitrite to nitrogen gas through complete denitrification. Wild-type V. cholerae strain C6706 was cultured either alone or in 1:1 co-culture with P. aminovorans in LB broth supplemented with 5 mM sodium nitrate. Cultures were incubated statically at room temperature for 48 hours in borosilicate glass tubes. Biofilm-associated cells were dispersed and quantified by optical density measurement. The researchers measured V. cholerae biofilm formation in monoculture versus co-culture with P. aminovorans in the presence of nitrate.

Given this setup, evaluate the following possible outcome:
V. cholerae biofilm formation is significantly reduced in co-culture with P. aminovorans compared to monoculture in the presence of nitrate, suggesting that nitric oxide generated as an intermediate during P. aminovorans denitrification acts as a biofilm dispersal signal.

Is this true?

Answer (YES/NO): NO